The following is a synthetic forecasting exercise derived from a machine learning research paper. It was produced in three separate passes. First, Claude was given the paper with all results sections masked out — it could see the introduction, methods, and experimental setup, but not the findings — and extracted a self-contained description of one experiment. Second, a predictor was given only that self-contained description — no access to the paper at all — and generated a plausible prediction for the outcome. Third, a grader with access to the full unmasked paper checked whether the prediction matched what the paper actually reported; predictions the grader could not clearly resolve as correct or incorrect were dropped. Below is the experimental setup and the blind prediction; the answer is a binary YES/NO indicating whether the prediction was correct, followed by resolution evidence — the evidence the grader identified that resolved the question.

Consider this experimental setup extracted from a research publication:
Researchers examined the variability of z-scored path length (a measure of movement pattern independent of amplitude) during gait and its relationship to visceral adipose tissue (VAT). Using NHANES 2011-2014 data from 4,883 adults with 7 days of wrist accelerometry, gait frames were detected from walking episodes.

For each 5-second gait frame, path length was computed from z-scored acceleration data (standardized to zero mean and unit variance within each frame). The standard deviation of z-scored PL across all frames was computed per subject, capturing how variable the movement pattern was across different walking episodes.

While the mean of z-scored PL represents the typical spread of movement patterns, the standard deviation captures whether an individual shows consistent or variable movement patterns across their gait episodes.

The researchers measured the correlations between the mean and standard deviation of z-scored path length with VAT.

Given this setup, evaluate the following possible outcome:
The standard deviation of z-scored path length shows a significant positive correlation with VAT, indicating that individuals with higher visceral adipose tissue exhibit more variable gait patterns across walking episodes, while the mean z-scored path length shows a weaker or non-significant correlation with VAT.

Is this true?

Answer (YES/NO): NO